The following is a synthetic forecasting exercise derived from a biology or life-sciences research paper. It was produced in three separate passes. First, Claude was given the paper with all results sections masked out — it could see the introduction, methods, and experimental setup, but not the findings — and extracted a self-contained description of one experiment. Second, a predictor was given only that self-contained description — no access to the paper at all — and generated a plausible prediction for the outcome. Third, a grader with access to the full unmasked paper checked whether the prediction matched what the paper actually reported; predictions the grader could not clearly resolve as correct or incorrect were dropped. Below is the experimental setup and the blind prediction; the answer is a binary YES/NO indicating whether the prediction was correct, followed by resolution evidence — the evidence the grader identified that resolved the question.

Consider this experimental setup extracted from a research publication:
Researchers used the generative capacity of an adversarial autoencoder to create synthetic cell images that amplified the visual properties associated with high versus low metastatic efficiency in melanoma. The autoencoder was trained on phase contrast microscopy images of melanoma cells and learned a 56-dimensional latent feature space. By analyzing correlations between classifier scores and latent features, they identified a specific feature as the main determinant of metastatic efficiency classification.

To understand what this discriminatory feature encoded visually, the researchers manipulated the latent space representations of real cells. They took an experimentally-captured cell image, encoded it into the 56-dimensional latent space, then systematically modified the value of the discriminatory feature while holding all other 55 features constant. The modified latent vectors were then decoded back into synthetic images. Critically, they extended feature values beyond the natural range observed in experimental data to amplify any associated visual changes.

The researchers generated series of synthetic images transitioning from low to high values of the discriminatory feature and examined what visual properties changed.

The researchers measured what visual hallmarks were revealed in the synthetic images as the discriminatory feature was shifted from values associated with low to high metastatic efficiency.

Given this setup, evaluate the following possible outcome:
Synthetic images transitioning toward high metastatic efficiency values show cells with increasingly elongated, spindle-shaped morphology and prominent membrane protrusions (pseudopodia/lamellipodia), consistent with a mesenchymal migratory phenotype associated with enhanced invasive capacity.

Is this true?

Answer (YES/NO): NO